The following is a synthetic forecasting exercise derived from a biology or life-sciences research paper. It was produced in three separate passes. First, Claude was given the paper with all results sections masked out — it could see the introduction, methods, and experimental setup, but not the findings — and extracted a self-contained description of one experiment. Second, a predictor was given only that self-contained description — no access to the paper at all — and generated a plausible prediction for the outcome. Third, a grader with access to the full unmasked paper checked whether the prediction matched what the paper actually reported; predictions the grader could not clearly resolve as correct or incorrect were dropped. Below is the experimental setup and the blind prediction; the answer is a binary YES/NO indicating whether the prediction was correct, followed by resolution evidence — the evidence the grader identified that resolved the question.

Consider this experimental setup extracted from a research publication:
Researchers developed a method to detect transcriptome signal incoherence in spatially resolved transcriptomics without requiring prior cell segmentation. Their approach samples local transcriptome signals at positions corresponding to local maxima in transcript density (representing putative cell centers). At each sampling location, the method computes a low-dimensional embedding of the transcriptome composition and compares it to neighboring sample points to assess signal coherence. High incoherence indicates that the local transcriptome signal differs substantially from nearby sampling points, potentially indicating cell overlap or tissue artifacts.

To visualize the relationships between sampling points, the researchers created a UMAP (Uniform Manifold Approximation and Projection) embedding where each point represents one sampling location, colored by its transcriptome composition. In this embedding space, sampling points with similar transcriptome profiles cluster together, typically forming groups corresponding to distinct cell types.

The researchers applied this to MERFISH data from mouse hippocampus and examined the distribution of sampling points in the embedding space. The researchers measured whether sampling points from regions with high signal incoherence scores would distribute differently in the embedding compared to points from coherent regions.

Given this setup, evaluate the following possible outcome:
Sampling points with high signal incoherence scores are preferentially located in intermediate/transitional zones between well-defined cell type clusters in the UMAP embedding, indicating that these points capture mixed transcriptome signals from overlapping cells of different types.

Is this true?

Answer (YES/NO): YES